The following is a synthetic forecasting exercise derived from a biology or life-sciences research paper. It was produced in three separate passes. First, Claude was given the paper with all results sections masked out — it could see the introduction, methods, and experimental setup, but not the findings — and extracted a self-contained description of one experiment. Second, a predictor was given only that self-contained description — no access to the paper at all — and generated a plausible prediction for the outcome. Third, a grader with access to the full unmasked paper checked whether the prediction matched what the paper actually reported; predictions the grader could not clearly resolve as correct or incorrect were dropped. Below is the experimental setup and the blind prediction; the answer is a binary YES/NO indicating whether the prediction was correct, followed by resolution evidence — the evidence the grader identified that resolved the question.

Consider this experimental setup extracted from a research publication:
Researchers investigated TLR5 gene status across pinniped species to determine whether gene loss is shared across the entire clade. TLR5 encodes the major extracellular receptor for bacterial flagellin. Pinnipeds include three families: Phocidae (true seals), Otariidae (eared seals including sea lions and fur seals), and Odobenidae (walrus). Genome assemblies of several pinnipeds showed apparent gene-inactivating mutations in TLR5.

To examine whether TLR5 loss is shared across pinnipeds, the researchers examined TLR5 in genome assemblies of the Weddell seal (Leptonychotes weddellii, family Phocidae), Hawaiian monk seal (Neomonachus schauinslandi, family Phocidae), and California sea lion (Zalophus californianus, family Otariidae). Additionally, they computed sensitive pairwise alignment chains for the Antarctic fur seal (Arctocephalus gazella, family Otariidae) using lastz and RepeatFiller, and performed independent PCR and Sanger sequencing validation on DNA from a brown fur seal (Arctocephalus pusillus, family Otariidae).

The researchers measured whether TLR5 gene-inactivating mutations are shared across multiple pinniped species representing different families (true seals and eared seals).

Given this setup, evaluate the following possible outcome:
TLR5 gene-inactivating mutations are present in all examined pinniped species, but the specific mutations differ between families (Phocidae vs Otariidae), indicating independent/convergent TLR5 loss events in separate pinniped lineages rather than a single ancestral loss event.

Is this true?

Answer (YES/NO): NO